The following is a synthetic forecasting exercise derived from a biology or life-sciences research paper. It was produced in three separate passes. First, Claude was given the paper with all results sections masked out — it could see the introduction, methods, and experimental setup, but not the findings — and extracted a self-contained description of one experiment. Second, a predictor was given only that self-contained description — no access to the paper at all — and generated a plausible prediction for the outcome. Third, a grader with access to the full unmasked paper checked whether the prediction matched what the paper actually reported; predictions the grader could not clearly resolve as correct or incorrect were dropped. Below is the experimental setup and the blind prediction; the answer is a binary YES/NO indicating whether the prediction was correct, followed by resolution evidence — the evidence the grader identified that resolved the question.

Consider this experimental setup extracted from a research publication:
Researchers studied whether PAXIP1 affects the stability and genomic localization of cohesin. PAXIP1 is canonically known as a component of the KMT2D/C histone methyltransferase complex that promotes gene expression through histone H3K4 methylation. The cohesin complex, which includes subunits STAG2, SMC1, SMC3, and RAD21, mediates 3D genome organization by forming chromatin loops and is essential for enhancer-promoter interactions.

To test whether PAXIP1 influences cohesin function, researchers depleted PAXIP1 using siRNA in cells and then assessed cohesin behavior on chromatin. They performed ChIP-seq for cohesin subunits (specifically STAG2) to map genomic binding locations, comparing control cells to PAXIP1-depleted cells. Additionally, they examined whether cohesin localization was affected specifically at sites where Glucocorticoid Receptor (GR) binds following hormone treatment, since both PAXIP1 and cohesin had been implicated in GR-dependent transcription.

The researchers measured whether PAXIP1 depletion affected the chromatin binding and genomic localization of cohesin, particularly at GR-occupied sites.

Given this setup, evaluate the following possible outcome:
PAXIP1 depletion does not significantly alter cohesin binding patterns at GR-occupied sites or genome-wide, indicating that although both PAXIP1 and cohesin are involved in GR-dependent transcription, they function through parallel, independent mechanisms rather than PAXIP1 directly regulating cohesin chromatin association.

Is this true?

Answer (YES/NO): NO